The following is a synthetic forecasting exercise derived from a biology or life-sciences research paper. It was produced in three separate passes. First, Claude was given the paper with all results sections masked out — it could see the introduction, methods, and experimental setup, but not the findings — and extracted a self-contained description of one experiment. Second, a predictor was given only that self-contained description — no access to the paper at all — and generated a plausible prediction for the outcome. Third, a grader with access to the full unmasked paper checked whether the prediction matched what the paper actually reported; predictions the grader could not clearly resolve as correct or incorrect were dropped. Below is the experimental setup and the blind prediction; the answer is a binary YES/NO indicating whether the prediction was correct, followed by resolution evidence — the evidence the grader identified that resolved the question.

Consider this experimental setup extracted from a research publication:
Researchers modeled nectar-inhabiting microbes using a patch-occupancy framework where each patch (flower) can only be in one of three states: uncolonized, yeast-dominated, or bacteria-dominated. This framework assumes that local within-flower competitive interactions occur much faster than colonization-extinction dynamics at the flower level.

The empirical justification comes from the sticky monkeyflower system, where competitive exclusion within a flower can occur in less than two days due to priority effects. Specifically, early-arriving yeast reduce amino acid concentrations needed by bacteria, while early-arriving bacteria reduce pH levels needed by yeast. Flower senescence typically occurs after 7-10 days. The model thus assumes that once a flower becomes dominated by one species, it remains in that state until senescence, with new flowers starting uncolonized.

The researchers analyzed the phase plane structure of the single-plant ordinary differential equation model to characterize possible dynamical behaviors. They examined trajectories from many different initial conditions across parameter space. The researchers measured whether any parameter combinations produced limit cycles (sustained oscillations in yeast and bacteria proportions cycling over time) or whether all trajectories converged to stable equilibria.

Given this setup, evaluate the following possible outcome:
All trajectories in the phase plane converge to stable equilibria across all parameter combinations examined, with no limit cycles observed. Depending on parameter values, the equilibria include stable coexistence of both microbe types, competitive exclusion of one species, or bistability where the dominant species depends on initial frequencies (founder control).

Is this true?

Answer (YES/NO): NO